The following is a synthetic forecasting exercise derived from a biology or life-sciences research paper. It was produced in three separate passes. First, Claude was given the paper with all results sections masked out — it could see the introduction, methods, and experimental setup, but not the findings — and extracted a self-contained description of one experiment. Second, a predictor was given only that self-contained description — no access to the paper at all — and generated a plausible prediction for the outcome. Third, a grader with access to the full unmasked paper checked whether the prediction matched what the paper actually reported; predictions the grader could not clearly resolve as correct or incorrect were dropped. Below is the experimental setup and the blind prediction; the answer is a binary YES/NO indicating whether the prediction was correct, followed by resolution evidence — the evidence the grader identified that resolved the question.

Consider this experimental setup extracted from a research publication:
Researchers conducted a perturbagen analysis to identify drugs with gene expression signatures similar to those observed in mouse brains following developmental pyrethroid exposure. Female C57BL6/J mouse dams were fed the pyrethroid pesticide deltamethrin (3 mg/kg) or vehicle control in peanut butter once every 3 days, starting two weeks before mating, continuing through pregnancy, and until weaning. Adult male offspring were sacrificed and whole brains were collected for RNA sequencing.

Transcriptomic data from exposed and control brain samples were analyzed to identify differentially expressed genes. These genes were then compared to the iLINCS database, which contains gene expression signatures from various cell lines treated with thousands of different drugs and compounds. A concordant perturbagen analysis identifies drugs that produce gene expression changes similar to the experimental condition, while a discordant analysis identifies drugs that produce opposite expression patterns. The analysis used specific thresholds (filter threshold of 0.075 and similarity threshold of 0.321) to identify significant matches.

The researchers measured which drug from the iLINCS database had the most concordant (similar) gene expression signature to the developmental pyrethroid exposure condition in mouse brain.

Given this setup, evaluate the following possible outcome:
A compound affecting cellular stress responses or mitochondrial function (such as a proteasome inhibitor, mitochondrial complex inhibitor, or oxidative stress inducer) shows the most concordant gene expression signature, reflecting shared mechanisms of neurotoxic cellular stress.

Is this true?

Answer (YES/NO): NO